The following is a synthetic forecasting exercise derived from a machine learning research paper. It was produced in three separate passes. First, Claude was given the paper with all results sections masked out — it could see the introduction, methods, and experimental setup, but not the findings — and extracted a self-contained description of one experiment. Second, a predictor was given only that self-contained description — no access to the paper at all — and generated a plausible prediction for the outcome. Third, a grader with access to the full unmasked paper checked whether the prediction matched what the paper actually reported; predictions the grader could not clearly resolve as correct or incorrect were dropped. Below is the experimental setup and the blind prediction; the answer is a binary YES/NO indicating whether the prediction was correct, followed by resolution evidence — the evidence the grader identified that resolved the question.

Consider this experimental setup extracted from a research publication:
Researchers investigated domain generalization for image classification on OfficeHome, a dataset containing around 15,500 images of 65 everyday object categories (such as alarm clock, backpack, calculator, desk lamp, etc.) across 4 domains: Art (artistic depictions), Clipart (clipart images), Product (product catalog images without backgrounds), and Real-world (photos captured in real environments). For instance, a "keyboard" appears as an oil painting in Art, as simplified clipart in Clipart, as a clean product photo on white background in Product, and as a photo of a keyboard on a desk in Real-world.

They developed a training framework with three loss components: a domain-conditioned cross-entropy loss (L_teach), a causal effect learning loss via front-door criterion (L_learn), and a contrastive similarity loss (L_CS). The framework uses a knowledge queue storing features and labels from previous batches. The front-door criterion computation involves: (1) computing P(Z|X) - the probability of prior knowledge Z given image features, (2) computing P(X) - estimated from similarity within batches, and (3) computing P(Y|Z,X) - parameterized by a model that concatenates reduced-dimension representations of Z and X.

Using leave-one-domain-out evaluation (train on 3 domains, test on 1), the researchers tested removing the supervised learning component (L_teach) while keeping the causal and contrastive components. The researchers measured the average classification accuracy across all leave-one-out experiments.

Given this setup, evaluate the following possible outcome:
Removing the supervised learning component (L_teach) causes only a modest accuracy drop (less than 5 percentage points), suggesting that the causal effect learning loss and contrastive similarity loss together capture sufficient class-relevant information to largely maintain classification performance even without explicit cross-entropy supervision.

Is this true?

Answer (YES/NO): NO